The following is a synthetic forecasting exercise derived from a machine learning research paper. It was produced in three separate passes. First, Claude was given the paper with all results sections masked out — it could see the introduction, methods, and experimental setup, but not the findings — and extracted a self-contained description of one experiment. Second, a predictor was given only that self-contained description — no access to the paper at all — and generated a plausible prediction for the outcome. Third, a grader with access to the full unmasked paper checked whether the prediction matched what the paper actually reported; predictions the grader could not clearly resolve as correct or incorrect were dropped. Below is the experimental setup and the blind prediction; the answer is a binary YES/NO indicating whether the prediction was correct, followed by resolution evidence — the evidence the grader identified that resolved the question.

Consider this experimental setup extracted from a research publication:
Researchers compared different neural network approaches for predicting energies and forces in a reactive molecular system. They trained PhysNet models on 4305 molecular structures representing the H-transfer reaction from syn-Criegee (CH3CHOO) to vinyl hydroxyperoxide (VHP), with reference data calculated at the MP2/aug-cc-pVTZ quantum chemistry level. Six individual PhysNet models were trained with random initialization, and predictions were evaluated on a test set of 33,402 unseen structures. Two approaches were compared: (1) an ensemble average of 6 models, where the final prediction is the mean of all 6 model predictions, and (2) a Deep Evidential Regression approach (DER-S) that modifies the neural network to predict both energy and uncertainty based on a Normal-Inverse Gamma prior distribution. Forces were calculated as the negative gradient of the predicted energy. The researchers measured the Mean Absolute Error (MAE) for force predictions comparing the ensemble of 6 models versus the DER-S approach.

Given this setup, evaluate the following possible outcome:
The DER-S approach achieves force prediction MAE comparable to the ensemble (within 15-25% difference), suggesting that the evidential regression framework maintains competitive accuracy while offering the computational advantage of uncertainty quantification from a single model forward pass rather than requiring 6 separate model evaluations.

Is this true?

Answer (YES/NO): NO